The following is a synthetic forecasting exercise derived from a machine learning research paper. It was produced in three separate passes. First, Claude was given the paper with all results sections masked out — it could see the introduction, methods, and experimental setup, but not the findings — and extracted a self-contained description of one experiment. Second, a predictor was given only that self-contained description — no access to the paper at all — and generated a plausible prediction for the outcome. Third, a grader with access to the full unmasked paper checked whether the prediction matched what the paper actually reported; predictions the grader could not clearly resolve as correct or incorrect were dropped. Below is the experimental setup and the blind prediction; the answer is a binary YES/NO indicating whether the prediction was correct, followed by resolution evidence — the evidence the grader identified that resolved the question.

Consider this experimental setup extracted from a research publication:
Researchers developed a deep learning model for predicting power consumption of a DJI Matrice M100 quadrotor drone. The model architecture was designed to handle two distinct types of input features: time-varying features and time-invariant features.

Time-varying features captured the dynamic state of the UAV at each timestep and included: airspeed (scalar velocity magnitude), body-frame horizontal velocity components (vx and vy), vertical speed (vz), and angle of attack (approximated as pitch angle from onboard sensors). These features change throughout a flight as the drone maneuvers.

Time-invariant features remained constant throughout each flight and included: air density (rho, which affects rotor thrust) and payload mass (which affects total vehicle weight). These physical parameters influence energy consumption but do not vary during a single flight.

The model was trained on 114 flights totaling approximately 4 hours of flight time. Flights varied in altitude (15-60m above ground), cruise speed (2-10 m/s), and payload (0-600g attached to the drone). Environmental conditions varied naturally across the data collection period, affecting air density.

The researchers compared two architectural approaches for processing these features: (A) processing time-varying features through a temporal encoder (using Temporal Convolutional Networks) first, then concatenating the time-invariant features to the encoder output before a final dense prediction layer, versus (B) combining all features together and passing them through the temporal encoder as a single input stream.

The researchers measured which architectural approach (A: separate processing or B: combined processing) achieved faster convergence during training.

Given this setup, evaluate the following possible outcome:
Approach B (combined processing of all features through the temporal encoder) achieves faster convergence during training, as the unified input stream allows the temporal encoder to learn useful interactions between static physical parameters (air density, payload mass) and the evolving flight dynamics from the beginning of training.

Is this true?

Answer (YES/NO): NO